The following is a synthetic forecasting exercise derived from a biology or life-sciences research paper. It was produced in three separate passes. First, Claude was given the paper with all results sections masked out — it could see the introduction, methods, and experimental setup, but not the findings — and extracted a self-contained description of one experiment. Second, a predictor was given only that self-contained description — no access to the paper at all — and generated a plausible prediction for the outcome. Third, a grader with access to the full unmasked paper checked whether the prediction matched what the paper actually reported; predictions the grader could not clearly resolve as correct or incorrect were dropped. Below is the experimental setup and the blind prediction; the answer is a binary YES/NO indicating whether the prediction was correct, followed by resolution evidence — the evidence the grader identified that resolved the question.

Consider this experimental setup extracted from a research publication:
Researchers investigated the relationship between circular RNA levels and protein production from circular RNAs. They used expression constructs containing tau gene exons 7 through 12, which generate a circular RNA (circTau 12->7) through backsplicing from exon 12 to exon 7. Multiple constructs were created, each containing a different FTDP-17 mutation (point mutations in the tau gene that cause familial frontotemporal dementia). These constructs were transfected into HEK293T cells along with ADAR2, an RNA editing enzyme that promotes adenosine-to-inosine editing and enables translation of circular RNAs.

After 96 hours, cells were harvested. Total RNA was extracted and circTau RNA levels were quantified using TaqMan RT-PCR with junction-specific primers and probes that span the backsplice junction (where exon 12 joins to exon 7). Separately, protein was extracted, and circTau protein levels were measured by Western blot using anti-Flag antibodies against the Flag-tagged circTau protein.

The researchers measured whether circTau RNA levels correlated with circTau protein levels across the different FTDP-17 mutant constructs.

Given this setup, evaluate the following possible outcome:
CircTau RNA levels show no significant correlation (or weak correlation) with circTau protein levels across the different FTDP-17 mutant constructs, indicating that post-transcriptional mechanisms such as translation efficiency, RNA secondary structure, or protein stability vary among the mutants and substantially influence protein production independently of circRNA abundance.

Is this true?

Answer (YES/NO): YES